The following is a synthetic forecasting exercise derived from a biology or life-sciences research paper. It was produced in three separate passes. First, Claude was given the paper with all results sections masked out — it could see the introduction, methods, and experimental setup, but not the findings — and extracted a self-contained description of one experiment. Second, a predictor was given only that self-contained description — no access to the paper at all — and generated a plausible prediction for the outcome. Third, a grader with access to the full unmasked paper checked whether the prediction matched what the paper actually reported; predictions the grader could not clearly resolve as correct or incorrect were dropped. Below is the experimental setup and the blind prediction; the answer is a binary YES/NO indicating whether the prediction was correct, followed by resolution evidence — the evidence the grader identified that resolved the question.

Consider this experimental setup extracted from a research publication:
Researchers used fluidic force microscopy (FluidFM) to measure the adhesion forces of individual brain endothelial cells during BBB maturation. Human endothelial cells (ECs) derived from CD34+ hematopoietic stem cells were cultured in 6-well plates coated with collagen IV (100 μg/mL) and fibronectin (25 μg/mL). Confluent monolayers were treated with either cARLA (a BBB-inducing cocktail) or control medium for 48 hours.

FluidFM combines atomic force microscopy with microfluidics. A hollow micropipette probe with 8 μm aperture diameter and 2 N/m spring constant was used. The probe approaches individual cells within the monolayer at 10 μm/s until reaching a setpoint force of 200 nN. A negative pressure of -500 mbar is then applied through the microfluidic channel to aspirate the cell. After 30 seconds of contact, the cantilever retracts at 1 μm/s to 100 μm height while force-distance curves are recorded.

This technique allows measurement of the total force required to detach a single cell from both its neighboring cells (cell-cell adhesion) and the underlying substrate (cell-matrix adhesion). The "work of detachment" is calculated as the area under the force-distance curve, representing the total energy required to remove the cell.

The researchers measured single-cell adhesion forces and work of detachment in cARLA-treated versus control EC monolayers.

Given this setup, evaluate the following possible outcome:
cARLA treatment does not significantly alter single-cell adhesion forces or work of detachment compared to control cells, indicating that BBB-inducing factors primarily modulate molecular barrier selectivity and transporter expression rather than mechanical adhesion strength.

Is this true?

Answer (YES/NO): NO